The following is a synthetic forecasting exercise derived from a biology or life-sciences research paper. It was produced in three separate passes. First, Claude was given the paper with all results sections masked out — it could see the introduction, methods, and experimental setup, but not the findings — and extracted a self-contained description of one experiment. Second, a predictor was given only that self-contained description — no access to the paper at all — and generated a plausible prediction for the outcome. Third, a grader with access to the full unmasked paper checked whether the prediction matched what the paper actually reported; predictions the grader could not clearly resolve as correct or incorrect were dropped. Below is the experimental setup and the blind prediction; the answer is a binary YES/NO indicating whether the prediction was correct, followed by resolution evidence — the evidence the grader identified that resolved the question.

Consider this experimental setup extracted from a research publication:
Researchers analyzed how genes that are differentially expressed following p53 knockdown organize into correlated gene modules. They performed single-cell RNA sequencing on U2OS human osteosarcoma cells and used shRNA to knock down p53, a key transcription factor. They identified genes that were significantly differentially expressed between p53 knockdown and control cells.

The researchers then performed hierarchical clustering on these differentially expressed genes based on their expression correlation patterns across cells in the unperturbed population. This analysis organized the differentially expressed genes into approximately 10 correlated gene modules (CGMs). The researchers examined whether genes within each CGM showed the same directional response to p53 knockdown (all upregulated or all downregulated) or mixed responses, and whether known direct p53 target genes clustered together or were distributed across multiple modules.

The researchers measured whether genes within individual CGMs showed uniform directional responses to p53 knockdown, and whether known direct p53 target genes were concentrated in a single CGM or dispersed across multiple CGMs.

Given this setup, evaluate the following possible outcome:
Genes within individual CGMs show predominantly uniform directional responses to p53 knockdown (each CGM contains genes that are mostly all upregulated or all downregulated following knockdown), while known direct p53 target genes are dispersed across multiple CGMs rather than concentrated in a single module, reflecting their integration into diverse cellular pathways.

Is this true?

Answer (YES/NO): NO